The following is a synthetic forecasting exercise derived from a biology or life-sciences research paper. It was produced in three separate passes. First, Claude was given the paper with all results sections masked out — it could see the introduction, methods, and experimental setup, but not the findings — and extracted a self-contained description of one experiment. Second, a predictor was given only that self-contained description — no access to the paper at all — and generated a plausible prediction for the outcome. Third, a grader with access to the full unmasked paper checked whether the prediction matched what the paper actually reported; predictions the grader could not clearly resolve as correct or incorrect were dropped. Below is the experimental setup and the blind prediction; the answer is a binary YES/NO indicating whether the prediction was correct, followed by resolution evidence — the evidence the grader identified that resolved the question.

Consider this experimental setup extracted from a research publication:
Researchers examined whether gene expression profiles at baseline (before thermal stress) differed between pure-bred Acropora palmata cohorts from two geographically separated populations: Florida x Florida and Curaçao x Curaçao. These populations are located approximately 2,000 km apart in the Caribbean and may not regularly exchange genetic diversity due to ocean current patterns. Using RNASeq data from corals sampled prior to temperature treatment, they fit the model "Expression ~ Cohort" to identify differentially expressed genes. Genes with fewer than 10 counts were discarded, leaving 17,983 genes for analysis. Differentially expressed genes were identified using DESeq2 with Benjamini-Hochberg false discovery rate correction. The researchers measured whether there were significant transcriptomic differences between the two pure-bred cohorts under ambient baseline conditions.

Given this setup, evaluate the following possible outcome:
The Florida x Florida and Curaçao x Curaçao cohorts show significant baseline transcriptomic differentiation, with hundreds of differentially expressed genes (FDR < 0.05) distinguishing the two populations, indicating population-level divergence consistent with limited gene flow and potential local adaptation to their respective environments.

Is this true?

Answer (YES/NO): NO